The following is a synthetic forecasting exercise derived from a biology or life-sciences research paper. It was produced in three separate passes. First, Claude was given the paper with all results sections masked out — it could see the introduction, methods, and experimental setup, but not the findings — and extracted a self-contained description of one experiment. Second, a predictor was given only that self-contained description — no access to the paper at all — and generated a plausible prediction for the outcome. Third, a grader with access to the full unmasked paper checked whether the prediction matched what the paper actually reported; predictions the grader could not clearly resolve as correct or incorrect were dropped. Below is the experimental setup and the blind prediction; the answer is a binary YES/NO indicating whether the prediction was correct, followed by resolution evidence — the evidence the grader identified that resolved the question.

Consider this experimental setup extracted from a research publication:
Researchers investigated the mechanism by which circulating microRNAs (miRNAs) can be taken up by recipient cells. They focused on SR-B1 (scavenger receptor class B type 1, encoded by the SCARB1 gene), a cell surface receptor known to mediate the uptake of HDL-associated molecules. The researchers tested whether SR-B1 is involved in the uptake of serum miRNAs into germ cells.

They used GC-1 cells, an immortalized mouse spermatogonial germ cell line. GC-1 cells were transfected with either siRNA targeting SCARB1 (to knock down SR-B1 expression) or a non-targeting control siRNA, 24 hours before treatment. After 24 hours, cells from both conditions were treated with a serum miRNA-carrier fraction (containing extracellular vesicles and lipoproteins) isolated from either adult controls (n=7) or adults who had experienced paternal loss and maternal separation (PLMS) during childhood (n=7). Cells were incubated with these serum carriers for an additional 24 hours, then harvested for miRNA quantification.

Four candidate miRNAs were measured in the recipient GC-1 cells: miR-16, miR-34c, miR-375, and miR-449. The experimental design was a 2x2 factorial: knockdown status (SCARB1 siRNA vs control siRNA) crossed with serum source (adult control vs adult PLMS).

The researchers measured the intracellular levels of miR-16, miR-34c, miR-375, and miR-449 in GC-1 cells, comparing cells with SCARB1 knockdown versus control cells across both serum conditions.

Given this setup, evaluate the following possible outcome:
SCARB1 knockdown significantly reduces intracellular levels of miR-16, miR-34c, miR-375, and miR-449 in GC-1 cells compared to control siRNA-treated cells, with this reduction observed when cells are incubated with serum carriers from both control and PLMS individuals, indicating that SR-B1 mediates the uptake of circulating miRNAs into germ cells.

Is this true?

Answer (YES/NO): NO